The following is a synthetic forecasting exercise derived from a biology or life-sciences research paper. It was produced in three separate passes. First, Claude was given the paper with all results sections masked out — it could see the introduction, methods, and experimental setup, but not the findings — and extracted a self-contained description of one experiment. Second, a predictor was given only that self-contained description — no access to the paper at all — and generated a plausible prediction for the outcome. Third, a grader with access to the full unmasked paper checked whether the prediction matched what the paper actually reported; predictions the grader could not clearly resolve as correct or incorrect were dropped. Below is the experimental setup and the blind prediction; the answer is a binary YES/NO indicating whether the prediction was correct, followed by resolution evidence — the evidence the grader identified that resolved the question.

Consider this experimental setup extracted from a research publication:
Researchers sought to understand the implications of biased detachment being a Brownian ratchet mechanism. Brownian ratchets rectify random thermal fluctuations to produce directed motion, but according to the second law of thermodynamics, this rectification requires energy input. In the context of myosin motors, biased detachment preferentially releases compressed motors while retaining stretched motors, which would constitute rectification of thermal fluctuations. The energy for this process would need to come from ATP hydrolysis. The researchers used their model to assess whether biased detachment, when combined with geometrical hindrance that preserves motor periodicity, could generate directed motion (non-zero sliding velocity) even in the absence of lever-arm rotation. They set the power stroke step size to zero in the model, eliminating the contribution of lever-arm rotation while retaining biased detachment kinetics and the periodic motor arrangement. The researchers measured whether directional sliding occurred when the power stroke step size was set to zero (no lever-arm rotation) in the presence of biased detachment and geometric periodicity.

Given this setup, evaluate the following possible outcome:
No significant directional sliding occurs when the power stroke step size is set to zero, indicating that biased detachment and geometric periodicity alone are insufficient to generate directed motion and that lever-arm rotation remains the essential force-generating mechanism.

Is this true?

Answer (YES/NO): NO